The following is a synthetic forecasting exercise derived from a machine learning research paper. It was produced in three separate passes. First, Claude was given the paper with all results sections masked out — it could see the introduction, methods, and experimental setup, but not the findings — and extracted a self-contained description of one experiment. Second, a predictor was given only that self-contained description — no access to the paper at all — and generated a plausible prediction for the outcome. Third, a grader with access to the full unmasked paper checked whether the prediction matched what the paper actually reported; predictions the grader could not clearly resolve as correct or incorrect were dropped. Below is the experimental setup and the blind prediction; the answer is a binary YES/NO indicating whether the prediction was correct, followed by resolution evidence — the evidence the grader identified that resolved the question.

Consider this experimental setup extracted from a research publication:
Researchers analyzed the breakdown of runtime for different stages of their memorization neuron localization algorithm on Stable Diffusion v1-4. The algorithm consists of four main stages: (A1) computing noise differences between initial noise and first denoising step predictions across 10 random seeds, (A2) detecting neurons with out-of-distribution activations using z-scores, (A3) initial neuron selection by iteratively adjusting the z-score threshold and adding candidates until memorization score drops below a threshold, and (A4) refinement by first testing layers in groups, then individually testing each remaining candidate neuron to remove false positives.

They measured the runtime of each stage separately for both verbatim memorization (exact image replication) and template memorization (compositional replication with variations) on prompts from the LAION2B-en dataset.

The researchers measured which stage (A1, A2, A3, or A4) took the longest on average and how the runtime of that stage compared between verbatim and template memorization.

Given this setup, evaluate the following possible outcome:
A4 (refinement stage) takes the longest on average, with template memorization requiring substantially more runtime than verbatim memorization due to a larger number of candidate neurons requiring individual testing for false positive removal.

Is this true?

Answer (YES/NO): YES